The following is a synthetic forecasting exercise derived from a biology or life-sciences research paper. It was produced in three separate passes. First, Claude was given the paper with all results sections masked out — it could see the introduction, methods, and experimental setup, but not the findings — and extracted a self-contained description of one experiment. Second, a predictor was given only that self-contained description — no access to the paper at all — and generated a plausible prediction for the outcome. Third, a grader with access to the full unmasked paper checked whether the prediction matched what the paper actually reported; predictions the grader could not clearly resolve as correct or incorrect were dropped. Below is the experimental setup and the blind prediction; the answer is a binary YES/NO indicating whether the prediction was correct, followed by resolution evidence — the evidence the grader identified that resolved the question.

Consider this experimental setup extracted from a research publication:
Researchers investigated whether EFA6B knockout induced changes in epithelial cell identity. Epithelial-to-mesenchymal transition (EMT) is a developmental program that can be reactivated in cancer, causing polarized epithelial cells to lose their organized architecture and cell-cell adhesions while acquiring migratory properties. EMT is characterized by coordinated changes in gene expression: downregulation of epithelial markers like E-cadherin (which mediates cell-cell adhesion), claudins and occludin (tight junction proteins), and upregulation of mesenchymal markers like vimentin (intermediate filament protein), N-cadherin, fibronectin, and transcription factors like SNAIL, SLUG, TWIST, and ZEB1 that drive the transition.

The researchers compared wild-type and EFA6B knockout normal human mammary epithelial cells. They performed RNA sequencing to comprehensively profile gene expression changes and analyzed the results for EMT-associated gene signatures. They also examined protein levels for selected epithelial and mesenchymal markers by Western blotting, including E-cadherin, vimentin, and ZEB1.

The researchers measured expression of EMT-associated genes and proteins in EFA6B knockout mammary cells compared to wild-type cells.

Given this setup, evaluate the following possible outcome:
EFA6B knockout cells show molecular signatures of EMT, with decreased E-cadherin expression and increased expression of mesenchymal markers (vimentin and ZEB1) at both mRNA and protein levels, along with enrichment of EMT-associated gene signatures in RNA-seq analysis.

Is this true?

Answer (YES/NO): NO